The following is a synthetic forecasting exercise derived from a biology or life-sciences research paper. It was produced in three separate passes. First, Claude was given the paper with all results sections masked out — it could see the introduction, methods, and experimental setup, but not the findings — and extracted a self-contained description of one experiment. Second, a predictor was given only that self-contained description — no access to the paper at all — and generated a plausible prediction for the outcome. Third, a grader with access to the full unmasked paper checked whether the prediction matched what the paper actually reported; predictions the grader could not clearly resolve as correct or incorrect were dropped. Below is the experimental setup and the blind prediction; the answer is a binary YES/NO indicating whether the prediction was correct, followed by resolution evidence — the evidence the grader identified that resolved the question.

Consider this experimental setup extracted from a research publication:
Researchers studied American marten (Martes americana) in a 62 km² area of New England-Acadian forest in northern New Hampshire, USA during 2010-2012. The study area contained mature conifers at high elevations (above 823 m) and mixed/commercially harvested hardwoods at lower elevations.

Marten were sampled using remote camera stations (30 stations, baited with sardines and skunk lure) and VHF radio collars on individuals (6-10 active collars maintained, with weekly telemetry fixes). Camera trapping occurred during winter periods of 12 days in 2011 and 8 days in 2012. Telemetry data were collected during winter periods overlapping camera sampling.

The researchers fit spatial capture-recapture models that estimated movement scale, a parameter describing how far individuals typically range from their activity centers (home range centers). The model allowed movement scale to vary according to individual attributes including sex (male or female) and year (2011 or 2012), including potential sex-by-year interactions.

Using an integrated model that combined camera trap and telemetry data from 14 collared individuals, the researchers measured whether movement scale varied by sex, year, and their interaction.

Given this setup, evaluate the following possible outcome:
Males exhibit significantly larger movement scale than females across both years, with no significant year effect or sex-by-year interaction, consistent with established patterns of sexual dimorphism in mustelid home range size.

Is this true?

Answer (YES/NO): NO